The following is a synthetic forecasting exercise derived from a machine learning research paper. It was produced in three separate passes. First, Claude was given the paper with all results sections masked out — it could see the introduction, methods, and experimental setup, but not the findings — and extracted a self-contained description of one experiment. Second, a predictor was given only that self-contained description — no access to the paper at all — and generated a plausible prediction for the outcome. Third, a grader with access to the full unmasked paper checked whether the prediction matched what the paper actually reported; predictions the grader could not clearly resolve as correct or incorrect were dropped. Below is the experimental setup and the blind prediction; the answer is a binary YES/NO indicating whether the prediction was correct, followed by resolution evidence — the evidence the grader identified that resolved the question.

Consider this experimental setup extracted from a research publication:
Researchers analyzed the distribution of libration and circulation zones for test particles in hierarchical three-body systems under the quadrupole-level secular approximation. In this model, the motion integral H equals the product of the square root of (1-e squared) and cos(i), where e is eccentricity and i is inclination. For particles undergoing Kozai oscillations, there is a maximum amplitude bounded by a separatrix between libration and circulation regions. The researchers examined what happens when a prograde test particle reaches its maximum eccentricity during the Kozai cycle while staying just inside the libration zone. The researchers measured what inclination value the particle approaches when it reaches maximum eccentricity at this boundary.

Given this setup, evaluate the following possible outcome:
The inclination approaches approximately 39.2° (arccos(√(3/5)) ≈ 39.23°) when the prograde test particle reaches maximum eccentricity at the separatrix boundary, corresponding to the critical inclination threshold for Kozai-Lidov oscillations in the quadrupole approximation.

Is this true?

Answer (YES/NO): YES